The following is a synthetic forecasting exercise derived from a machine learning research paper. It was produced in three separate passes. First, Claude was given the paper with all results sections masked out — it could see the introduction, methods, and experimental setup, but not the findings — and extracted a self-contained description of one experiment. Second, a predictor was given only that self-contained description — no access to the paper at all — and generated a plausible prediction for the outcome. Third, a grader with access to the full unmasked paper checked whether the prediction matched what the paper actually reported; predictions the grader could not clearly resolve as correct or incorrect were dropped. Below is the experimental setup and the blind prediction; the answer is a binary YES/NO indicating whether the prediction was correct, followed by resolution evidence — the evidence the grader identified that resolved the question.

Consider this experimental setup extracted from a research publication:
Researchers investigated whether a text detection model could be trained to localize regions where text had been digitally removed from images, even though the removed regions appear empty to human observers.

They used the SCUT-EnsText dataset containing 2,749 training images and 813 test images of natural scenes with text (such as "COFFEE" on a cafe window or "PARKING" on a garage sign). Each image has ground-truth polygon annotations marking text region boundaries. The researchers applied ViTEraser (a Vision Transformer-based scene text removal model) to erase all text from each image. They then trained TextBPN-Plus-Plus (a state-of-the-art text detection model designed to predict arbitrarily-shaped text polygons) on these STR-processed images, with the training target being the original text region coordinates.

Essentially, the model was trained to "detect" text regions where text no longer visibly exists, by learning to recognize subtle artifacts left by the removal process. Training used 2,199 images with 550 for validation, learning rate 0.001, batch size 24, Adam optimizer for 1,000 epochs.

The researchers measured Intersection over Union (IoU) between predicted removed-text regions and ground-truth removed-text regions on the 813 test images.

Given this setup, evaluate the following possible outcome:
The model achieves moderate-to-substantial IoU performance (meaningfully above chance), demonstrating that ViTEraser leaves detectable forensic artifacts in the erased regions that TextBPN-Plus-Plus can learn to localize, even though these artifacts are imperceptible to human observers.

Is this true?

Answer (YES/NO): YES